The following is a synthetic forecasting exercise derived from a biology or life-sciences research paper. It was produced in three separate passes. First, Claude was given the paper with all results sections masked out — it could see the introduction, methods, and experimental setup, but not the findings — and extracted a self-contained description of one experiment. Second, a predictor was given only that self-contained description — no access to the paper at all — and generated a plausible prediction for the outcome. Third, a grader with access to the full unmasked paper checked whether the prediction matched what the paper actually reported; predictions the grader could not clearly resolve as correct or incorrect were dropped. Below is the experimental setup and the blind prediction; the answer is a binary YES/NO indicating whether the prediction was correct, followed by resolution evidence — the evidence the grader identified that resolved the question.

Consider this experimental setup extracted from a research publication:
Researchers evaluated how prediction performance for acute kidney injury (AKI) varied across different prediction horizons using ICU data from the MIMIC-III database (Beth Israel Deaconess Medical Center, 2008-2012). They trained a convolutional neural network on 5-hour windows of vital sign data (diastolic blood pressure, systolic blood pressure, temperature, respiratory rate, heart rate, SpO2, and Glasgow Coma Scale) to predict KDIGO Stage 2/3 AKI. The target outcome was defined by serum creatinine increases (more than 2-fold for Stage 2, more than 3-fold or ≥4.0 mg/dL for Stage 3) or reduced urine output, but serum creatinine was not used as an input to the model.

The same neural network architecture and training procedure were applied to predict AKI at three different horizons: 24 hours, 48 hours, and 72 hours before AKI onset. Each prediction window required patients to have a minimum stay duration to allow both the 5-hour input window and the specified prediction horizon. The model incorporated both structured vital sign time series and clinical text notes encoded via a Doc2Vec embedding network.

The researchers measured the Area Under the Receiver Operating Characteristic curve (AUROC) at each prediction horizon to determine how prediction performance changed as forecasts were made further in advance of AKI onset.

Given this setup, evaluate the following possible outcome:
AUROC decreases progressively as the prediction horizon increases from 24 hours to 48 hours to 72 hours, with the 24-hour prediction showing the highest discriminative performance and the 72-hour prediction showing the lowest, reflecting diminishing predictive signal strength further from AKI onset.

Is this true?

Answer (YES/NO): NO